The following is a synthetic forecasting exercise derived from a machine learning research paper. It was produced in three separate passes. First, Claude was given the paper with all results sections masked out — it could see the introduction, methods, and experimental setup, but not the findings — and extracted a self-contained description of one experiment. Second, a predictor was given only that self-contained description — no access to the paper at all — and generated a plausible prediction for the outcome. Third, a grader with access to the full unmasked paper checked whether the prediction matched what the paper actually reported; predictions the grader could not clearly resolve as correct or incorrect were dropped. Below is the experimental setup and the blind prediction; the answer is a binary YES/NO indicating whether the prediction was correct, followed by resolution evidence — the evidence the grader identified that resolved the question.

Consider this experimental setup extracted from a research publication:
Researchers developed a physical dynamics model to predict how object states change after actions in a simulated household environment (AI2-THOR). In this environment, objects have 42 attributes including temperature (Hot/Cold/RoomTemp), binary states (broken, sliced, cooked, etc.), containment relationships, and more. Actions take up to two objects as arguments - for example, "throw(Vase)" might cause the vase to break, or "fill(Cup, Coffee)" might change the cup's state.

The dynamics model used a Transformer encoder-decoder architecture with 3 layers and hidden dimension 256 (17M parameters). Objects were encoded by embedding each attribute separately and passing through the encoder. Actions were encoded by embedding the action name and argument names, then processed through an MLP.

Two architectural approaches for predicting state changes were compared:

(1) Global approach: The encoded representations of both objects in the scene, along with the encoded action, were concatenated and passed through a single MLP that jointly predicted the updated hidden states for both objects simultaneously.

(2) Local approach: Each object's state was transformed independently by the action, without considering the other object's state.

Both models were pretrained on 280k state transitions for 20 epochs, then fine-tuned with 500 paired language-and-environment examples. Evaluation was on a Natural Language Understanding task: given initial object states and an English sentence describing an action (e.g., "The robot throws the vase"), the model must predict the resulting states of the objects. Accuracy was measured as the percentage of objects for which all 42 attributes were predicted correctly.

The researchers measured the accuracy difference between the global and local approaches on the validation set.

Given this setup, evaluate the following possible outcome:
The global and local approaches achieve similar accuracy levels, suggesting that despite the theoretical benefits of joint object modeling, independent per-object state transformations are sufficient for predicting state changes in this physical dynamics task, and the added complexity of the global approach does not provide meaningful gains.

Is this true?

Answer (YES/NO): NO